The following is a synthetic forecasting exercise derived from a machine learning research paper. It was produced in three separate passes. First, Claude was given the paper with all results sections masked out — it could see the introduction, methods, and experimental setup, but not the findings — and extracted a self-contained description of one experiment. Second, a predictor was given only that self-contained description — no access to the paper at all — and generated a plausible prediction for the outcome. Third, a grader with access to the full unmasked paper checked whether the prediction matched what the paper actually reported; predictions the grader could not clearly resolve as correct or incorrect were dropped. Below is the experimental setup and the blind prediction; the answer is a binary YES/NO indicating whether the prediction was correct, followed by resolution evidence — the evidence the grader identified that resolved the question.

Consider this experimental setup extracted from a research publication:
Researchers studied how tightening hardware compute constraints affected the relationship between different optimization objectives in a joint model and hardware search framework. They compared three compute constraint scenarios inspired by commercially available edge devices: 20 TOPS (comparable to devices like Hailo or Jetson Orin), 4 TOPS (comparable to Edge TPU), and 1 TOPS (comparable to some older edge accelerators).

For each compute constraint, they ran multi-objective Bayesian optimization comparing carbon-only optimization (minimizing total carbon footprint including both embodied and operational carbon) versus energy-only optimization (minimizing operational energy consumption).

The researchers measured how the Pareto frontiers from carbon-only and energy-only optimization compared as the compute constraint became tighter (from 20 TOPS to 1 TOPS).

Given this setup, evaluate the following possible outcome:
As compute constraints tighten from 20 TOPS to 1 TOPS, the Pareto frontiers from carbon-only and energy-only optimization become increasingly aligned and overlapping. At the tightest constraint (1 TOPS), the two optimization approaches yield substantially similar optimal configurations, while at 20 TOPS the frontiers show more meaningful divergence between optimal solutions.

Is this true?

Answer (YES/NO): YES